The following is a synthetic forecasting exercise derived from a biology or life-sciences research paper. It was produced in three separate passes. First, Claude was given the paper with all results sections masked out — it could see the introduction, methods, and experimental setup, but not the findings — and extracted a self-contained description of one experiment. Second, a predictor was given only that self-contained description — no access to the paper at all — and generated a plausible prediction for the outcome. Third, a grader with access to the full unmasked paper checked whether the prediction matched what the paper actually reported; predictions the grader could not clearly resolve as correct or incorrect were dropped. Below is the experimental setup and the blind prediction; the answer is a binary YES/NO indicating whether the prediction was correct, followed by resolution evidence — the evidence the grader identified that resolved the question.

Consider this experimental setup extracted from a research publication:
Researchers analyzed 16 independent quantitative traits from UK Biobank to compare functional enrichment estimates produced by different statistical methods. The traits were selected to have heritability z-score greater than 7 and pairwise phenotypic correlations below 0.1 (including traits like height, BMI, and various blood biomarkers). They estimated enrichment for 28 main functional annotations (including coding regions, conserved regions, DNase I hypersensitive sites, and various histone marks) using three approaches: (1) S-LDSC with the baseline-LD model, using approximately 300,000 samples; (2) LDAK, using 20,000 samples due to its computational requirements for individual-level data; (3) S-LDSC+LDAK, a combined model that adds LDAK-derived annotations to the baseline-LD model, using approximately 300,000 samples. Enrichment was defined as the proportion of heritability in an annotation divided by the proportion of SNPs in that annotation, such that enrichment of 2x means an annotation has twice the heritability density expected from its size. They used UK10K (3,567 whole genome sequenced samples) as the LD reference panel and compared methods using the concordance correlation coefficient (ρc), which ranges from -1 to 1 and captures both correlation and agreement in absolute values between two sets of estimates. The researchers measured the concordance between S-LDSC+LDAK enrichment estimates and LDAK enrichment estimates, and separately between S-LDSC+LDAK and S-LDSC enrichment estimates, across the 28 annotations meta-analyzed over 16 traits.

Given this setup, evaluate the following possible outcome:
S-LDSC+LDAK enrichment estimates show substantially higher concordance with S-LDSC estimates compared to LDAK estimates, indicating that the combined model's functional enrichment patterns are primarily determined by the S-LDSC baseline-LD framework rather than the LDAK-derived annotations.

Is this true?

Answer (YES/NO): YES